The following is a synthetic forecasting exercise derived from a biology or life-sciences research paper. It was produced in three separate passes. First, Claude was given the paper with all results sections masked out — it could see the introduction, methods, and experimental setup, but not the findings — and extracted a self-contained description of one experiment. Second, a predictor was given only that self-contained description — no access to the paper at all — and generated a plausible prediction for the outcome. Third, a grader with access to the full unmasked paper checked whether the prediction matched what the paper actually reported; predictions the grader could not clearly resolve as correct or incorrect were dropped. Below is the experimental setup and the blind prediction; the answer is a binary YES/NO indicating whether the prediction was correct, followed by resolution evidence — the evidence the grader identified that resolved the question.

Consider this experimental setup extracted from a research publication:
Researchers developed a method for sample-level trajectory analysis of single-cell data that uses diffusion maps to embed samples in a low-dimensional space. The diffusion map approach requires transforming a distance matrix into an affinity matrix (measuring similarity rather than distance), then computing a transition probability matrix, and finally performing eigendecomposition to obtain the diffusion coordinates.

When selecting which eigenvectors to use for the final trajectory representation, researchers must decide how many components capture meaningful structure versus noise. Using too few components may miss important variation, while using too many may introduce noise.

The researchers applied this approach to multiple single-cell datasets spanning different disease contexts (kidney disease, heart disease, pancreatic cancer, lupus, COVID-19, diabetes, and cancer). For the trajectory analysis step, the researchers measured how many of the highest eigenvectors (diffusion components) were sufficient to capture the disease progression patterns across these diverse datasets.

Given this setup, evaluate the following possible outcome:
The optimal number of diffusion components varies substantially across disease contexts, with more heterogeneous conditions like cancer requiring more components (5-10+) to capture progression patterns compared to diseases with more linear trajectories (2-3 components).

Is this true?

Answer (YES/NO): NO